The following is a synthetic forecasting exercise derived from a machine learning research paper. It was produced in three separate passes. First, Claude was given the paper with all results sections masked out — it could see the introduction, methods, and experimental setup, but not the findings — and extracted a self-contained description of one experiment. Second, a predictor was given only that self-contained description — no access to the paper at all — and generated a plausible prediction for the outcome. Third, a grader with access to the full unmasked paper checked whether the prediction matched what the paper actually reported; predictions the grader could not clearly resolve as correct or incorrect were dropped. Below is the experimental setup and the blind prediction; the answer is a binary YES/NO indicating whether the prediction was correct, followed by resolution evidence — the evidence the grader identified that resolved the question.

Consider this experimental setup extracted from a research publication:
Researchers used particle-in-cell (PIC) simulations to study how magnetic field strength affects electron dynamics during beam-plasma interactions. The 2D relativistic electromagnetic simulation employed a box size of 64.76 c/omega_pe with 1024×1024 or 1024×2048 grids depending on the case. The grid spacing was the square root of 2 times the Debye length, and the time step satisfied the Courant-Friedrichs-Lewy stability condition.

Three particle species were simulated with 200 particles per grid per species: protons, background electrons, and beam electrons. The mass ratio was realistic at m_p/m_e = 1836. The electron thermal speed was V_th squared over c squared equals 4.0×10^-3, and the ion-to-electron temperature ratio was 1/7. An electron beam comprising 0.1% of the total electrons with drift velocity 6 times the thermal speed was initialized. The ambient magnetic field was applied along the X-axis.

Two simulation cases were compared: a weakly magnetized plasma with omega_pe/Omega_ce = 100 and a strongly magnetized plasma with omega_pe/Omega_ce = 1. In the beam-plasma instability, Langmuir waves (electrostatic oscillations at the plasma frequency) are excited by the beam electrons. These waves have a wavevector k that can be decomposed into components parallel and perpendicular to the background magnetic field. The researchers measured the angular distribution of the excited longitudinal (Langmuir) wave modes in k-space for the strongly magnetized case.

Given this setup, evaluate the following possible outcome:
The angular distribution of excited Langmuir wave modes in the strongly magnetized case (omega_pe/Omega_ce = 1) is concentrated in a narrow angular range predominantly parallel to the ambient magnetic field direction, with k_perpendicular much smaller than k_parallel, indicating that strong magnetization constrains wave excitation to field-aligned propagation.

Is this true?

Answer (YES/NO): YES